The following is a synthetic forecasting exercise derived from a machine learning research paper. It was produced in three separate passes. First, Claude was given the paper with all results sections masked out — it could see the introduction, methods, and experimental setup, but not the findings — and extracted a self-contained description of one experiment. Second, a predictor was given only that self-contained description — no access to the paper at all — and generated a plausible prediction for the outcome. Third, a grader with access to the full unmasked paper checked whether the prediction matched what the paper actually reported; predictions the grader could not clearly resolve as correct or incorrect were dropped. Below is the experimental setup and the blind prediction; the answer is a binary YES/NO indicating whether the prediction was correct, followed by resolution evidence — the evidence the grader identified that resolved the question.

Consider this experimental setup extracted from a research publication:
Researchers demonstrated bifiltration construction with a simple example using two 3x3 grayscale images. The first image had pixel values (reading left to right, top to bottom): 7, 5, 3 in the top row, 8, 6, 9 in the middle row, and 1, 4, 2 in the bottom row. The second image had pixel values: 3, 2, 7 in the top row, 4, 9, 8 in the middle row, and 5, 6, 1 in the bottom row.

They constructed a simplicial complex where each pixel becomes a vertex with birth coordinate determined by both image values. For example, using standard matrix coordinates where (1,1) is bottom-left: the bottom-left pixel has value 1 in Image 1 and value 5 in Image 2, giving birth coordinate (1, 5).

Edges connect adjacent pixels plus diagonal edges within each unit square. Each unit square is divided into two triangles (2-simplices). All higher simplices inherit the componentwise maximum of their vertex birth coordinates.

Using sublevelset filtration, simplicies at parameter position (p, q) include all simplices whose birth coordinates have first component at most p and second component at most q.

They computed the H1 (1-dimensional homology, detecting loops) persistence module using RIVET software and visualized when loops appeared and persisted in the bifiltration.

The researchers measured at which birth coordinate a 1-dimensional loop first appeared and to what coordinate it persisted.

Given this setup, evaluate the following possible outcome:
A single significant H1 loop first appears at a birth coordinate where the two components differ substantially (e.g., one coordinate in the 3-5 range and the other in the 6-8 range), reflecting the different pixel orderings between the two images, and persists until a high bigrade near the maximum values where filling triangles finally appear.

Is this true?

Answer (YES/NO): NO